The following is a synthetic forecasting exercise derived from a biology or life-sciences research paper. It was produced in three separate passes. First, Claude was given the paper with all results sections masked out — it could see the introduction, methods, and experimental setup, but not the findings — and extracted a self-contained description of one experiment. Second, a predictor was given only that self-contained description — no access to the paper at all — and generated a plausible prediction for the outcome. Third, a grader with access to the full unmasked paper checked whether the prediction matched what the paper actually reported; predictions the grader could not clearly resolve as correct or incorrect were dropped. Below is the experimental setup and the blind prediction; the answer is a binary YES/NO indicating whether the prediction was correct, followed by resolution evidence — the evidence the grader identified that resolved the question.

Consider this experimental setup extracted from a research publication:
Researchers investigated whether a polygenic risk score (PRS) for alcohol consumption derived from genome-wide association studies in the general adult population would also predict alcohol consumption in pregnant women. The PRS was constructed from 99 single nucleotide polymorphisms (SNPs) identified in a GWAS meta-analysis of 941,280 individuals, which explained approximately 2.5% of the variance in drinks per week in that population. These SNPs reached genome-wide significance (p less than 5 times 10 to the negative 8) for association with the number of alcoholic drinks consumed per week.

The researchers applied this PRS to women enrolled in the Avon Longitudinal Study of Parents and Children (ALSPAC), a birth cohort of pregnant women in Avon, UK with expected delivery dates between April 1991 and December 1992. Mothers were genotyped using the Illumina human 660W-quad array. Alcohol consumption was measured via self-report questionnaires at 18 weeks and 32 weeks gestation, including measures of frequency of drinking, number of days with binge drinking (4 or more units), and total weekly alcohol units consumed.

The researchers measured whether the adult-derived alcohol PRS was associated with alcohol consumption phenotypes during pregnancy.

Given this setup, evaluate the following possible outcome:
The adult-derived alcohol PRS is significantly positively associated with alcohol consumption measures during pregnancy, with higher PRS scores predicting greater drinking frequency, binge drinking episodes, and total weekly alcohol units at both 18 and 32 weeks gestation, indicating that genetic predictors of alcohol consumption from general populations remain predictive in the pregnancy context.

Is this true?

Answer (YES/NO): YES